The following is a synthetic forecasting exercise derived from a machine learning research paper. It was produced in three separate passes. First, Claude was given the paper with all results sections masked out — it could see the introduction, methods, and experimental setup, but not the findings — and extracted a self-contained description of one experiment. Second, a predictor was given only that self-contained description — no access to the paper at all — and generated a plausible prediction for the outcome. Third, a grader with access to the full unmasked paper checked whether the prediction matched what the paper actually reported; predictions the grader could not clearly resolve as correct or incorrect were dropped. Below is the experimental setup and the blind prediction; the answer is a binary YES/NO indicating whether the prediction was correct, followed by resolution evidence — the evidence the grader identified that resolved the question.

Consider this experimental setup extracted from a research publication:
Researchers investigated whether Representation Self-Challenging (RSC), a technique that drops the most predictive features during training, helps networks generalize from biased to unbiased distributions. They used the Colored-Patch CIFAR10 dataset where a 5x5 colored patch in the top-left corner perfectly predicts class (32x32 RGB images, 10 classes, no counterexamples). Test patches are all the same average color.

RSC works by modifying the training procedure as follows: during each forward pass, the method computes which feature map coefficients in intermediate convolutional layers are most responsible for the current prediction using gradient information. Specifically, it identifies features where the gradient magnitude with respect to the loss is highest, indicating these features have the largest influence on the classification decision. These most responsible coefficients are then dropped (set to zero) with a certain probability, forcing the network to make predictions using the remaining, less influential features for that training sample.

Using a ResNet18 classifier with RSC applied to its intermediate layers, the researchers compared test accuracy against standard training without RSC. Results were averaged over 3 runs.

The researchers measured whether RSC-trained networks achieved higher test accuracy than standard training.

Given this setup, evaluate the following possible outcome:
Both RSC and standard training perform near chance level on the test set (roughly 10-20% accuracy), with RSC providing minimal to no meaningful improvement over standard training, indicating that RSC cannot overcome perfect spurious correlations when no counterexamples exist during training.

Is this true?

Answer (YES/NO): YES